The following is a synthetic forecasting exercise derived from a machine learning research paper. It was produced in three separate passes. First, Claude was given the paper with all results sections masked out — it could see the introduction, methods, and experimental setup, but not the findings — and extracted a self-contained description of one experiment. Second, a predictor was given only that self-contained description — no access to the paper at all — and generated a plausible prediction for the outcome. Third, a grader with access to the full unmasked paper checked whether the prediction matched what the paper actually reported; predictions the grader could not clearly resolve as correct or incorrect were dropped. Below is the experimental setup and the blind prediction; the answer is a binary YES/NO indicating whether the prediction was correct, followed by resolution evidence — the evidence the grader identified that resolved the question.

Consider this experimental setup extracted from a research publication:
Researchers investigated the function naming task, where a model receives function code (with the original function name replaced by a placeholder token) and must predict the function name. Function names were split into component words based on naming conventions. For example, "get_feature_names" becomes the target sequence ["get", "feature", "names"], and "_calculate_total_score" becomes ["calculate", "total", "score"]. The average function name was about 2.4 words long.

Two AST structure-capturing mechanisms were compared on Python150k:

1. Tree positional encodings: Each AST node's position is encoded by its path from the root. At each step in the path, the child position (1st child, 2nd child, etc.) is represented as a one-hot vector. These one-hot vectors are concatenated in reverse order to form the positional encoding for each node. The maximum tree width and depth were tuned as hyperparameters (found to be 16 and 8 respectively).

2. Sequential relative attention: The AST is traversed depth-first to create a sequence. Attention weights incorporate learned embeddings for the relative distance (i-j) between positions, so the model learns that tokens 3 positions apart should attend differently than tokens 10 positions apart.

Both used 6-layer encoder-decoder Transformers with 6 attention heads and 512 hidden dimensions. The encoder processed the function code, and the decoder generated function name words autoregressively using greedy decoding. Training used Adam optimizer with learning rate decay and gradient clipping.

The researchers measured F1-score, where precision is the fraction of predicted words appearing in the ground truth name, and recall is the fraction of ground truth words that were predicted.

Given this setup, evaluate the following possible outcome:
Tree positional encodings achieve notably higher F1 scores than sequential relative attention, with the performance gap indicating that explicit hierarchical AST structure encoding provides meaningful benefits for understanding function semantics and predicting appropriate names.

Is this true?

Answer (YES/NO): NO